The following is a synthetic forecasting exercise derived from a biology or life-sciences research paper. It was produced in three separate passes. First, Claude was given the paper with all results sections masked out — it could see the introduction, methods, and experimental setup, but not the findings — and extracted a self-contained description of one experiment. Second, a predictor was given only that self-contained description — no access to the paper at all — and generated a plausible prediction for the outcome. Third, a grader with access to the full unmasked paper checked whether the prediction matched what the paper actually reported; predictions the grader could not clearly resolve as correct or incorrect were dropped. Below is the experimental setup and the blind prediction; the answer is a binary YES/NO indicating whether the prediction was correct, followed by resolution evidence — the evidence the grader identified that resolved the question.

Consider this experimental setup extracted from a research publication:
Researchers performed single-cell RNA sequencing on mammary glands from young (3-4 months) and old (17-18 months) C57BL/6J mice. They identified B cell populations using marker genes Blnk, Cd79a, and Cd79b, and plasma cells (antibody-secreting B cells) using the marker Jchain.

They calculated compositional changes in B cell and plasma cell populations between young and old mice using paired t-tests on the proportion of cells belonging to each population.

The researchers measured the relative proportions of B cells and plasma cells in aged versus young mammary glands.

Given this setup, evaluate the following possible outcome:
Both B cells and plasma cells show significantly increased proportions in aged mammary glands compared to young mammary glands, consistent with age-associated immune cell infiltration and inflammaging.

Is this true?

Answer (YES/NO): NO